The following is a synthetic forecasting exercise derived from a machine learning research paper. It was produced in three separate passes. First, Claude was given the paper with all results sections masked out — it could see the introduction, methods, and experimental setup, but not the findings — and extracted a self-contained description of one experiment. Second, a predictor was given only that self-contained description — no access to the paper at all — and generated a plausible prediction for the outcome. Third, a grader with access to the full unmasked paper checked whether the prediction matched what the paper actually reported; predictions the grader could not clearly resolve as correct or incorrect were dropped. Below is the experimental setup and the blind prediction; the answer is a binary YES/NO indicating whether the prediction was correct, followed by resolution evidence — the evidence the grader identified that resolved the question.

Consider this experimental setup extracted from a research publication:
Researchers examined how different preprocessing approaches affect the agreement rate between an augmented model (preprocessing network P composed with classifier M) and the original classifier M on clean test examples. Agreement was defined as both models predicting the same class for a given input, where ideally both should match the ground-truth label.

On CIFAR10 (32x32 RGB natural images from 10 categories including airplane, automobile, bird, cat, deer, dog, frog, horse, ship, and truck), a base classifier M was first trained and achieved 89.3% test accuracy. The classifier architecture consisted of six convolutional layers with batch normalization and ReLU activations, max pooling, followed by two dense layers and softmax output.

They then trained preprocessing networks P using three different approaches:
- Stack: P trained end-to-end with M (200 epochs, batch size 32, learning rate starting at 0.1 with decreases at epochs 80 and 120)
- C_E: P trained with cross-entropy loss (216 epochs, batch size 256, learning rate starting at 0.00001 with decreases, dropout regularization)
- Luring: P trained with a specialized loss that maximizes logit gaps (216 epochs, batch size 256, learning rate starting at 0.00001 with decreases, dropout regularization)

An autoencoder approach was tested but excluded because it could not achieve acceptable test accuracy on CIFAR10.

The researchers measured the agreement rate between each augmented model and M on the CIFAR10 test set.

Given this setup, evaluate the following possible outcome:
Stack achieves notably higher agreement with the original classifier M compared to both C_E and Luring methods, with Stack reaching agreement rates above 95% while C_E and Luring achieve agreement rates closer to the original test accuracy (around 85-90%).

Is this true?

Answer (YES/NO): NO